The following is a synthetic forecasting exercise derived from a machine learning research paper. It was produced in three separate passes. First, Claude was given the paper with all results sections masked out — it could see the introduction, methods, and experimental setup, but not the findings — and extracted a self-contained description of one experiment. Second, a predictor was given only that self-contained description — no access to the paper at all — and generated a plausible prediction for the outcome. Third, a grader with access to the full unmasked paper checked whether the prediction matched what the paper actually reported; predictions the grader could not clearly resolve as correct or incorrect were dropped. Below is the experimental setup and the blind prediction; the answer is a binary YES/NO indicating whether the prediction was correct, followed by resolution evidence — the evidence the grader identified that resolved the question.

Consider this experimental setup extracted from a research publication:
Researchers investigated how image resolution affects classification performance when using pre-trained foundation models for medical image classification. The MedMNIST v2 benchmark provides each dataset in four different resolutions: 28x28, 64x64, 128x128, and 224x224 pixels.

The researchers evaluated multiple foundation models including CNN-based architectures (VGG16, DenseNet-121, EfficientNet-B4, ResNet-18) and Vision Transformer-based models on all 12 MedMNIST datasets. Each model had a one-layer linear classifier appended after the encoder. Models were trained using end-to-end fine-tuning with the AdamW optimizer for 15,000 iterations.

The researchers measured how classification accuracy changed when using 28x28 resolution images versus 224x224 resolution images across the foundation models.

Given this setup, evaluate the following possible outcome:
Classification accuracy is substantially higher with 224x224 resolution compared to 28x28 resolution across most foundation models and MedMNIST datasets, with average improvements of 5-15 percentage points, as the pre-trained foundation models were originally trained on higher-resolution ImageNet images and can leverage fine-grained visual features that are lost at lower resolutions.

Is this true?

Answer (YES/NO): YES